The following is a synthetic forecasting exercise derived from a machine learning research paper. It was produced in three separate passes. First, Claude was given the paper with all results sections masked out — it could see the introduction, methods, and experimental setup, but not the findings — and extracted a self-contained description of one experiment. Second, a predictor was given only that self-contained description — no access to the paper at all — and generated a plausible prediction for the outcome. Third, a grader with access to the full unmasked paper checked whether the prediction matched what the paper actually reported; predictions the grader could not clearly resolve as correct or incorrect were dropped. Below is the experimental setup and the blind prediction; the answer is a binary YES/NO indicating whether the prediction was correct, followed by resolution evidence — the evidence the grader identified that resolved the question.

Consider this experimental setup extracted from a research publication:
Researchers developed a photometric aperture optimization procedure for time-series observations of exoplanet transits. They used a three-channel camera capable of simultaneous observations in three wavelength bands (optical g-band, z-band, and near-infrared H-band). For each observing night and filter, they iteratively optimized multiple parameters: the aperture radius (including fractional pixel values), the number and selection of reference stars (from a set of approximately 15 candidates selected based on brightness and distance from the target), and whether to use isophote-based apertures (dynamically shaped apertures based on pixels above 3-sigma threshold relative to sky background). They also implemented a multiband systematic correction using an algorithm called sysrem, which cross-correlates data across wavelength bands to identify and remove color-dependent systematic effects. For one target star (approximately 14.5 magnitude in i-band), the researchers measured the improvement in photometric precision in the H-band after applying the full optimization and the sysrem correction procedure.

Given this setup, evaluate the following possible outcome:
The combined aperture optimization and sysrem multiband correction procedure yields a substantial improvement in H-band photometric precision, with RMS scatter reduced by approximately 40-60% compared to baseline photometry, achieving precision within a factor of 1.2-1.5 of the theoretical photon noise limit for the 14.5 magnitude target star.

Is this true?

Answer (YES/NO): NO